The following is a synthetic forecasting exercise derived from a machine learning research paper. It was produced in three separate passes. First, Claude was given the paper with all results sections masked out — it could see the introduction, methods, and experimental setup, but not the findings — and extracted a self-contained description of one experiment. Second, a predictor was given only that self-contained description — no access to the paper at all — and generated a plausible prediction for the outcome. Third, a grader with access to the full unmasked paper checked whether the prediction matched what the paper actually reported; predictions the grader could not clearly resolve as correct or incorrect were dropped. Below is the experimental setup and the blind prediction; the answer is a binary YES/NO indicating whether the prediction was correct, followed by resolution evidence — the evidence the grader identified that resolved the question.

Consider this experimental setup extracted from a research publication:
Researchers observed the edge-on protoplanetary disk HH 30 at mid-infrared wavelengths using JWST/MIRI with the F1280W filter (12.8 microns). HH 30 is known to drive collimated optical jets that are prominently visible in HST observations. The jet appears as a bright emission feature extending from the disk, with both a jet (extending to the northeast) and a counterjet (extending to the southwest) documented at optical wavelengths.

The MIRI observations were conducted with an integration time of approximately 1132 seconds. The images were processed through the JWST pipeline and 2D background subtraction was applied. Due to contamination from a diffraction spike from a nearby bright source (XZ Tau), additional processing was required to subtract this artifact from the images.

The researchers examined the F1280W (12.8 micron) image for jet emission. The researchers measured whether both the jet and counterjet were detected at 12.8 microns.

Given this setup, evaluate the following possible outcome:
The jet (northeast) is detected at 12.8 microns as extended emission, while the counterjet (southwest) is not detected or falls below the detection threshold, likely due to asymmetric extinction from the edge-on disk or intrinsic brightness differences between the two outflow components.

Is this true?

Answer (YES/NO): YES